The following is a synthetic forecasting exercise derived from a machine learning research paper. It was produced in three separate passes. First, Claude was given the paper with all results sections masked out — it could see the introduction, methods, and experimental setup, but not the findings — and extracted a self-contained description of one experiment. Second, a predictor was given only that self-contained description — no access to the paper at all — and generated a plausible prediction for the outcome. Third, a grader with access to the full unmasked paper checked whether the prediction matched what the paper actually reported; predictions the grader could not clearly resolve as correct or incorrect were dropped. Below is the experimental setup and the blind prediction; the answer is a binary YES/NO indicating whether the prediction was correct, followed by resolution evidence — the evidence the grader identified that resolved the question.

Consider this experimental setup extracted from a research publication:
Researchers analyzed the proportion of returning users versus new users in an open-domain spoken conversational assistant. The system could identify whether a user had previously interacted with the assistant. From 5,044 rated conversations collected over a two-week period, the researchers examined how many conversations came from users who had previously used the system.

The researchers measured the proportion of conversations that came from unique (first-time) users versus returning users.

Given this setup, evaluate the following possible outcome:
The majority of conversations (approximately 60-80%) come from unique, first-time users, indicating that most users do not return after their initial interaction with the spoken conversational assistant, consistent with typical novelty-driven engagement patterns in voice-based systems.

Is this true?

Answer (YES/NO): NO